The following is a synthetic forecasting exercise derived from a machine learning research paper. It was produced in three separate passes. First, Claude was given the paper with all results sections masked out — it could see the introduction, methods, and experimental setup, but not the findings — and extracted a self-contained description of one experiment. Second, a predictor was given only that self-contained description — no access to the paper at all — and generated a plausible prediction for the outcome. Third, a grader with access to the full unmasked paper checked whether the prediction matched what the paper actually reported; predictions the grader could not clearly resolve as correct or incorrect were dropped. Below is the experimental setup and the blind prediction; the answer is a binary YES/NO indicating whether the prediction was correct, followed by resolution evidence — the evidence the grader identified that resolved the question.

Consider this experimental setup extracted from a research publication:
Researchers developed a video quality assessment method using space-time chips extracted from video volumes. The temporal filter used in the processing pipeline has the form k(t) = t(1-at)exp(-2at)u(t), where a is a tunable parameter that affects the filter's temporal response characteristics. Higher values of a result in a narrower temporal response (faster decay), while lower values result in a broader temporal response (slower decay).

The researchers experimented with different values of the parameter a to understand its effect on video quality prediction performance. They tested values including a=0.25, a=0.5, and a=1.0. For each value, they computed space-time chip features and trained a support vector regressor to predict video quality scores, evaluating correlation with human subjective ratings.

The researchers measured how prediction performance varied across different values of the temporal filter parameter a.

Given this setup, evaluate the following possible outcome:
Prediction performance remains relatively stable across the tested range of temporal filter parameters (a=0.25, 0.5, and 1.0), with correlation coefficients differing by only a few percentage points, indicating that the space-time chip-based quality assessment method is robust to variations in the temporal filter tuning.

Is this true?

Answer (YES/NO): NO